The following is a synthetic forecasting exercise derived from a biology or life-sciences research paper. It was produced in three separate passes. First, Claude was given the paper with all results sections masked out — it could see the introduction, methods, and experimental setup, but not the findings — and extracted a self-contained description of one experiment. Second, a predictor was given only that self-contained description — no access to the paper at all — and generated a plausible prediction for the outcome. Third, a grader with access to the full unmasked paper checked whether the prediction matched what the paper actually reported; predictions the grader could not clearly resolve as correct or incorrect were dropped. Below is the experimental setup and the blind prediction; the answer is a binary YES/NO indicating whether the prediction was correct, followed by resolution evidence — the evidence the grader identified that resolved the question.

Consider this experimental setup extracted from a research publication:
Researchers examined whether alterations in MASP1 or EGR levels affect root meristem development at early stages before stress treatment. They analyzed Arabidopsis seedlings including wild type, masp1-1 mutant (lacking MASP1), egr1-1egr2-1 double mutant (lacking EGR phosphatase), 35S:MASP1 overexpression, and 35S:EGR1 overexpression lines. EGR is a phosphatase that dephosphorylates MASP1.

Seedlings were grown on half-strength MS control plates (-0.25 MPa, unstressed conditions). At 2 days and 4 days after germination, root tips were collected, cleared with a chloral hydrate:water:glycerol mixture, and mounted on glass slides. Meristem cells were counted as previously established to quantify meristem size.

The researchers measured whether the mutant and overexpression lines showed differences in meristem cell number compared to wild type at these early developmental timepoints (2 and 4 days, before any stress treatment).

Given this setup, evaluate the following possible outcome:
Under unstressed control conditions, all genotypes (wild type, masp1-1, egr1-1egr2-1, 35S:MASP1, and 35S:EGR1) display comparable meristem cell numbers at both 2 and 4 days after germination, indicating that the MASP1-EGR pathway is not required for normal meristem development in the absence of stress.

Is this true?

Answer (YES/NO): NO